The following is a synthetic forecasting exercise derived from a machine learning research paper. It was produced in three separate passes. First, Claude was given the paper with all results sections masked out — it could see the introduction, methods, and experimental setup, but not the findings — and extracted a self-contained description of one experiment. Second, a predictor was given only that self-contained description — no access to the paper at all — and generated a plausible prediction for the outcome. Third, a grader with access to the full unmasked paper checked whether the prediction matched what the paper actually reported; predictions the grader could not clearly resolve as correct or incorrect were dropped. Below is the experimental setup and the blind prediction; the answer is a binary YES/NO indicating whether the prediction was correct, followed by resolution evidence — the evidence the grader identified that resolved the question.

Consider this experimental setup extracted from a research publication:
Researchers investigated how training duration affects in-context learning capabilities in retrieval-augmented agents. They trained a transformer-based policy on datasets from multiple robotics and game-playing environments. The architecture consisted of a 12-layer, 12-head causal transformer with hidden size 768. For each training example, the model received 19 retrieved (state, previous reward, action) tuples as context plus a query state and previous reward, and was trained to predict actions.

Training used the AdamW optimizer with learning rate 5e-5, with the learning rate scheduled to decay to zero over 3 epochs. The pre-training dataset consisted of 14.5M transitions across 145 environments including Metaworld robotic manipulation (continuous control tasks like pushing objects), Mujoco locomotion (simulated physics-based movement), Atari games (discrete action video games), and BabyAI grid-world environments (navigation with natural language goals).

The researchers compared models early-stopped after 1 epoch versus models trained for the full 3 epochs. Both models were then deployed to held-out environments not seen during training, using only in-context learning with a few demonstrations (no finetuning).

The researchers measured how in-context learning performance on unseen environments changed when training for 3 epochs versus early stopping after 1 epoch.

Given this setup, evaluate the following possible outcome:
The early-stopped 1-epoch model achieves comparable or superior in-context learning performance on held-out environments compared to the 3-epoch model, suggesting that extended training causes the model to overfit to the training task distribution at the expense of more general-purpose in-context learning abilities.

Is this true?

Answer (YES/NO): YES